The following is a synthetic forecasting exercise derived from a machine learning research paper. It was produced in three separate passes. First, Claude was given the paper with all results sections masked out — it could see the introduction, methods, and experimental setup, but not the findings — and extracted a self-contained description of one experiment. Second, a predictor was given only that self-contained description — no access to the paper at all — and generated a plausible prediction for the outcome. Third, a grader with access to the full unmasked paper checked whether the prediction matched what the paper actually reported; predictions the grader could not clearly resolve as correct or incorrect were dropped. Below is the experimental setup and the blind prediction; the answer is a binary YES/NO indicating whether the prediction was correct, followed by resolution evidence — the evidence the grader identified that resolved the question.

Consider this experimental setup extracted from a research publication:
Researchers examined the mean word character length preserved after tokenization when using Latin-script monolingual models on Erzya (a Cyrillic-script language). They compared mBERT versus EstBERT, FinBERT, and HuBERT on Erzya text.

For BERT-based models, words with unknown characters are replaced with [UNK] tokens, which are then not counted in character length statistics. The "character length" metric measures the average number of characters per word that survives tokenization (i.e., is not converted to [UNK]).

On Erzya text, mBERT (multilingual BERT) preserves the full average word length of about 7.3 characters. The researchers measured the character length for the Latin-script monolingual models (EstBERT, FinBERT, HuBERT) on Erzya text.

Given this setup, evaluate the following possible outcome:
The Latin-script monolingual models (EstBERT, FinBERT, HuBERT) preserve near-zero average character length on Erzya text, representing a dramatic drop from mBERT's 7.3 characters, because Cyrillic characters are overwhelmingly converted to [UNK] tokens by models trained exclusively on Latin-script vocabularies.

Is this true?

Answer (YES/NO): NO